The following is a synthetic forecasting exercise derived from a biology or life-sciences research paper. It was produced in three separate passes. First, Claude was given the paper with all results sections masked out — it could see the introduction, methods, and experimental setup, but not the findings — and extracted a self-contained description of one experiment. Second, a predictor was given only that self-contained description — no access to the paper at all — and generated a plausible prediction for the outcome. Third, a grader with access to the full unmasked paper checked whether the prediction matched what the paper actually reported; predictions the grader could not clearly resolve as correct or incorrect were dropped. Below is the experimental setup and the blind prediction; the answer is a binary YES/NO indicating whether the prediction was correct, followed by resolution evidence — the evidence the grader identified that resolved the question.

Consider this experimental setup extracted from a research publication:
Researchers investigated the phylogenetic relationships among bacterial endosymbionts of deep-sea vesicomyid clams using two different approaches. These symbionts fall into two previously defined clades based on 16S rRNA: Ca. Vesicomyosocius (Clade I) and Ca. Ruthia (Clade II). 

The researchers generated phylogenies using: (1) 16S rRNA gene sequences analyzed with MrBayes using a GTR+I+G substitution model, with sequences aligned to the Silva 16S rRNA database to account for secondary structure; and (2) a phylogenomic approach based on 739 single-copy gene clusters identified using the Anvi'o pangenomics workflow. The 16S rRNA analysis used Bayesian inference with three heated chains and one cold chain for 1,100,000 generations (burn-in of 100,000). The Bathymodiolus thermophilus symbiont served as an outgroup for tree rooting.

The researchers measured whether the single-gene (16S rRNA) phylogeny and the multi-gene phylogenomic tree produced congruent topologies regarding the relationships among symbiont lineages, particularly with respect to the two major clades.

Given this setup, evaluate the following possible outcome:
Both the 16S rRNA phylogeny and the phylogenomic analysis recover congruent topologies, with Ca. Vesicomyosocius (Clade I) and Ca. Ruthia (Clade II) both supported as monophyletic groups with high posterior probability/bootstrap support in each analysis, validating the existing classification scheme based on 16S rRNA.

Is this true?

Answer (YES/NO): NO